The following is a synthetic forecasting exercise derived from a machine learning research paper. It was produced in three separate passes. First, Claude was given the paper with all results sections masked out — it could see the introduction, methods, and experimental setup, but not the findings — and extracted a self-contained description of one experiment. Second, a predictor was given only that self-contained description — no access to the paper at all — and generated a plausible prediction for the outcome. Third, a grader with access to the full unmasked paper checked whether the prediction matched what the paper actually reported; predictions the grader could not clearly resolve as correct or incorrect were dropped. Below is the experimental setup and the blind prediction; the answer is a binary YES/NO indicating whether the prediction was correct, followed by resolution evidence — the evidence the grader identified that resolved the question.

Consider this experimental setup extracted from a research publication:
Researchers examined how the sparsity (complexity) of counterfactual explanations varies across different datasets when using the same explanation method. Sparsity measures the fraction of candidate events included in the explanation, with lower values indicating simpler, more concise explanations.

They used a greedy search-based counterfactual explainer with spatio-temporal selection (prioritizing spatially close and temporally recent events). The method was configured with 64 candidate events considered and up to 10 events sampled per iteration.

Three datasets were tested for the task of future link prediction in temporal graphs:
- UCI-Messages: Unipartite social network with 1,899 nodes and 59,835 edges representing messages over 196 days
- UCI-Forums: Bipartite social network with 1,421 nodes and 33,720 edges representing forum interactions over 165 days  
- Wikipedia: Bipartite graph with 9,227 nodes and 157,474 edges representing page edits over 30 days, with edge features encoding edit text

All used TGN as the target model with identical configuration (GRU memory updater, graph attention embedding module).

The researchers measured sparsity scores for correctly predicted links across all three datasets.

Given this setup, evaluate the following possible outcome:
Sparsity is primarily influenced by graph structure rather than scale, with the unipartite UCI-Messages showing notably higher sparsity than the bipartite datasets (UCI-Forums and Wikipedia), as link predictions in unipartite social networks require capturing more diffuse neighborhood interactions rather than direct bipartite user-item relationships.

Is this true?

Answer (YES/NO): NO